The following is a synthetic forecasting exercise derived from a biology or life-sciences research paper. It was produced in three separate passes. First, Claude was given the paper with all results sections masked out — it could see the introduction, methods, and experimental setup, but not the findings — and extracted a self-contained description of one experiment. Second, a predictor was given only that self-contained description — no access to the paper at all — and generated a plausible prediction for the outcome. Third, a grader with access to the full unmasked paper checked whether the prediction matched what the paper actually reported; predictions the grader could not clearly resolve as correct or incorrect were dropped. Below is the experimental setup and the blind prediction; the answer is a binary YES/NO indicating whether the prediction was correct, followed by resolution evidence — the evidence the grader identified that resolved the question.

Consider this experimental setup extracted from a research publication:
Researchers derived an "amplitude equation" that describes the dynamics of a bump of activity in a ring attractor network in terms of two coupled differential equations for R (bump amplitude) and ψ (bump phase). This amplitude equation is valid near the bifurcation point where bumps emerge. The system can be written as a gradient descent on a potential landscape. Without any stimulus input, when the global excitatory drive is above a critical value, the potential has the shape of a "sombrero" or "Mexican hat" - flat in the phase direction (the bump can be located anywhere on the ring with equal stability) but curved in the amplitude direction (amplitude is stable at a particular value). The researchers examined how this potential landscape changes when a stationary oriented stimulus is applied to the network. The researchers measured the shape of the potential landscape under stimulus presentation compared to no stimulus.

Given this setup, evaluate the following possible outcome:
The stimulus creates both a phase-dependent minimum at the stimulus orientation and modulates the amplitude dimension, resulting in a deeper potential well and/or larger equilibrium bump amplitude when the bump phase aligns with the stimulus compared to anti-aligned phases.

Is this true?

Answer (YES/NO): NO